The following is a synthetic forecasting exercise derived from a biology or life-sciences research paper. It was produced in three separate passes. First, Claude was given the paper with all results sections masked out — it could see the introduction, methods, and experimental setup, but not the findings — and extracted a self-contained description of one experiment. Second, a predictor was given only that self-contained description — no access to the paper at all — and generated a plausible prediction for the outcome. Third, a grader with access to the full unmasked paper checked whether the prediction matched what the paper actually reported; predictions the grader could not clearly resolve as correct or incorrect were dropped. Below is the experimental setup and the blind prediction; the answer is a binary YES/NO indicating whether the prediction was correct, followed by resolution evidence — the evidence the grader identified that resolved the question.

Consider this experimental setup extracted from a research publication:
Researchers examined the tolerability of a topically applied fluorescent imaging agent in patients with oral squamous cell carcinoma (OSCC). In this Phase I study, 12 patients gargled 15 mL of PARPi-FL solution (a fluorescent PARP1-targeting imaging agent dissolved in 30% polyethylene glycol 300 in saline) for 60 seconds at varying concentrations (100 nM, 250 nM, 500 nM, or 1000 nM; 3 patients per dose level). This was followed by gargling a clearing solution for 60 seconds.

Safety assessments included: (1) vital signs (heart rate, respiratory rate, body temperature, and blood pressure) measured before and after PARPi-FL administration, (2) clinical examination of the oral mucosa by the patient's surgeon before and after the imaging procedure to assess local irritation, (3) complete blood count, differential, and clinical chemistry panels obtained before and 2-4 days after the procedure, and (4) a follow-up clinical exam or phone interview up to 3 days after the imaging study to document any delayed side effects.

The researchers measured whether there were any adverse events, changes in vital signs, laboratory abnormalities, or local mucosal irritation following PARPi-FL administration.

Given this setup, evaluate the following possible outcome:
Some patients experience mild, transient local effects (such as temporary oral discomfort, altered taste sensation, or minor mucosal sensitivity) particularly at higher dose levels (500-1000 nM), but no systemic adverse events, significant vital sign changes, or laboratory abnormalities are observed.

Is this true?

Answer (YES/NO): NO